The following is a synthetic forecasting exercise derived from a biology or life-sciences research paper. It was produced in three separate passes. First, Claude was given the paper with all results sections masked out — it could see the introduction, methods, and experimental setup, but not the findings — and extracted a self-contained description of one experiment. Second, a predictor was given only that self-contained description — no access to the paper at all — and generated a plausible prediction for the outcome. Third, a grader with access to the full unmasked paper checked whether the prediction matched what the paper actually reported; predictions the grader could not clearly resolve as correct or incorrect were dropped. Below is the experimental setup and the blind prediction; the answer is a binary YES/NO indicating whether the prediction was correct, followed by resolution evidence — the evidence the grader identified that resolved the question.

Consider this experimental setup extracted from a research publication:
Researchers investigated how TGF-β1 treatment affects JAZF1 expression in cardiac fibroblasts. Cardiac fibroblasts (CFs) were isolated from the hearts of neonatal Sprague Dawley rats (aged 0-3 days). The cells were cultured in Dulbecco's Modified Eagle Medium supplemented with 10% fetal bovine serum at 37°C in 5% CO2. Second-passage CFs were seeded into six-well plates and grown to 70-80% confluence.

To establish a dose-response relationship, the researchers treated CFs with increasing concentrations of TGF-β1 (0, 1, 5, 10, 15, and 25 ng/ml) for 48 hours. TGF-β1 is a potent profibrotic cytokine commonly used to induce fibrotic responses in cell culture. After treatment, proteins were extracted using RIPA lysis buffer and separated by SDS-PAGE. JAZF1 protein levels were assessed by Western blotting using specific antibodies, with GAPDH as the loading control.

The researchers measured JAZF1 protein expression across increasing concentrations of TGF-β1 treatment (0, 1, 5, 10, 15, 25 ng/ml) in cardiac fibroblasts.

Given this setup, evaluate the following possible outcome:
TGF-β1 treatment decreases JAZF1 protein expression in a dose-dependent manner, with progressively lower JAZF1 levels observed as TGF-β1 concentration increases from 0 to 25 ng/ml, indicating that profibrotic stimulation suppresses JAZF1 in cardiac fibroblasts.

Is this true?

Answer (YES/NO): NO